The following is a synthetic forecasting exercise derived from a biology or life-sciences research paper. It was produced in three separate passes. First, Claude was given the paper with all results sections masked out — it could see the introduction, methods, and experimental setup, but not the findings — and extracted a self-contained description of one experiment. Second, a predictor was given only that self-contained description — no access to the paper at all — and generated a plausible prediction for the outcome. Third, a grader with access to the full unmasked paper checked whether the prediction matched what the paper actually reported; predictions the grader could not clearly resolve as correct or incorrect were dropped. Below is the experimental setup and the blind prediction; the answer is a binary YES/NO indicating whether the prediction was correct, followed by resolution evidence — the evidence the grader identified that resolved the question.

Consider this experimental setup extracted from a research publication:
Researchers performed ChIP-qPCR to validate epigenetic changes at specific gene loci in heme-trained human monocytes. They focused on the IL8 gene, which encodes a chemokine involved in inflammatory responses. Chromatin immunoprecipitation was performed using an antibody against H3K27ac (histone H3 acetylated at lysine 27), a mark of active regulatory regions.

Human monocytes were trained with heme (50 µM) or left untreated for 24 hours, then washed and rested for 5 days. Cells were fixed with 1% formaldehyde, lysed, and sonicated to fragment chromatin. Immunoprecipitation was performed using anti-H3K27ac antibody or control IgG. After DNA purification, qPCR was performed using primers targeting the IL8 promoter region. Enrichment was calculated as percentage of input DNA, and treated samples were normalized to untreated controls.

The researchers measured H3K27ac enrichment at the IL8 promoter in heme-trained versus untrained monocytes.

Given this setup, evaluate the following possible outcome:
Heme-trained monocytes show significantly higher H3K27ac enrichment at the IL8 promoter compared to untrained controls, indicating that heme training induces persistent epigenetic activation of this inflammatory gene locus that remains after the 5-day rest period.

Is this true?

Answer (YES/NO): YES